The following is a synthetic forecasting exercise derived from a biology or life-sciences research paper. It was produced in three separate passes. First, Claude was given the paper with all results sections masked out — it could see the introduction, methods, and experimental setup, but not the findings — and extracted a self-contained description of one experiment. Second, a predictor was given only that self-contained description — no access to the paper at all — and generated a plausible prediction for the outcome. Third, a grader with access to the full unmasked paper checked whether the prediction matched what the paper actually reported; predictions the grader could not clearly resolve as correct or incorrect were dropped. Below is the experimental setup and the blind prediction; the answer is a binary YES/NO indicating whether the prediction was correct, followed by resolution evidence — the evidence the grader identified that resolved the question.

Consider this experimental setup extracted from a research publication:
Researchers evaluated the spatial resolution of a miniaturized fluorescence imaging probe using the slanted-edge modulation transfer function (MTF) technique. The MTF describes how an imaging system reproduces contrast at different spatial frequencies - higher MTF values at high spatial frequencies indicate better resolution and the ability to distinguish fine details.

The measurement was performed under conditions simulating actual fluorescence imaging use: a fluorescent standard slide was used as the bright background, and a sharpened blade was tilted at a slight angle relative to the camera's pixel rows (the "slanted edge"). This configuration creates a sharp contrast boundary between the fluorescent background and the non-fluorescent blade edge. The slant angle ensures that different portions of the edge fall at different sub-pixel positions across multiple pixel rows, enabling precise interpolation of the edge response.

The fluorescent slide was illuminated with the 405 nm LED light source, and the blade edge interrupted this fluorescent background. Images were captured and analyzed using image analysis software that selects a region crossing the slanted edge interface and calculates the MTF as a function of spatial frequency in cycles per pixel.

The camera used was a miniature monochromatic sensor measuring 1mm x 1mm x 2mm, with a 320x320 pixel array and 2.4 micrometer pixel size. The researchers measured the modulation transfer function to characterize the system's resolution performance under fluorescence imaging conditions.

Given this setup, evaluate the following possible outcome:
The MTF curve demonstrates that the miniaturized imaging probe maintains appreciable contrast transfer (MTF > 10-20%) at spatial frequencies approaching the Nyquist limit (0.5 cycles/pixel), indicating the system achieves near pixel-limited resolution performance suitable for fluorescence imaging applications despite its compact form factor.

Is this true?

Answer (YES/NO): NO